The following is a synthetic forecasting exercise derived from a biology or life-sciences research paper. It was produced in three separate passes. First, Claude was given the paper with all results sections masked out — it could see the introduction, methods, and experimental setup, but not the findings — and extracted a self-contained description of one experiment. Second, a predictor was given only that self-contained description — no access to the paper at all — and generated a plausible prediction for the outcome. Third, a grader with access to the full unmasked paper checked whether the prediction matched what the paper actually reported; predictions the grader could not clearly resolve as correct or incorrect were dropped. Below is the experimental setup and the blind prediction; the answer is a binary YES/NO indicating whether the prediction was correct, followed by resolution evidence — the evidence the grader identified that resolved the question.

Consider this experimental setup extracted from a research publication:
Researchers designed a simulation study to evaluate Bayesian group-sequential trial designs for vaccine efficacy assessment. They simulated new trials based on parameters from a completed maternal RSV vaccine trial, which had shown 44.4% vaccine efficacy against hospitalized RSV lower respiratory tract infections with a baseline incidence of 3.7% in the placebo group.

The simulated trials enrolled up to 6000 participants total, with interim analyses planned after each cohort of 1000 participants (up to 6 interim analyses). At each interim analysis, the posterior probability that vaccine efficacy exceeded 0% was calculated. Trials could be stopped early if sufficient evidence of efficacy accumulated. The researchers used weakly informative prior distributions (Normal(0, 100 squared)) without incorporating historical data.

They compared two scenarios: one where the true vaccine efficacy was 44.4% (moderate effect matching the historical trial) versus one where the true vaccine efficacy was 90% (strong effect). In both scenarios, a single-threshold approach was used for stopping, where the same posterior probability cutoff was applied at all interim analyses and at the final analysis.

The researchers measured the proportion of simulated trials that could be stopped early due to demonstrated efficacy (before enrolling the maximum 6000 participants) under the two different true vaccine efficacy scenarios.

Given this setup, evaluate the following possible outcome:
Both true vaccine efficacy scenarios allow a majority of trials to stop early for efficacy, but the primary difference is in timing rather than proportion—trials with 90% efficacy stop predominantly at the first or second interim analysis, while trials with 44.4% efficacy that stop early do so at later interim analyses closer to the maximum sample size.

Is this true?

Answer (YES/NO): NO